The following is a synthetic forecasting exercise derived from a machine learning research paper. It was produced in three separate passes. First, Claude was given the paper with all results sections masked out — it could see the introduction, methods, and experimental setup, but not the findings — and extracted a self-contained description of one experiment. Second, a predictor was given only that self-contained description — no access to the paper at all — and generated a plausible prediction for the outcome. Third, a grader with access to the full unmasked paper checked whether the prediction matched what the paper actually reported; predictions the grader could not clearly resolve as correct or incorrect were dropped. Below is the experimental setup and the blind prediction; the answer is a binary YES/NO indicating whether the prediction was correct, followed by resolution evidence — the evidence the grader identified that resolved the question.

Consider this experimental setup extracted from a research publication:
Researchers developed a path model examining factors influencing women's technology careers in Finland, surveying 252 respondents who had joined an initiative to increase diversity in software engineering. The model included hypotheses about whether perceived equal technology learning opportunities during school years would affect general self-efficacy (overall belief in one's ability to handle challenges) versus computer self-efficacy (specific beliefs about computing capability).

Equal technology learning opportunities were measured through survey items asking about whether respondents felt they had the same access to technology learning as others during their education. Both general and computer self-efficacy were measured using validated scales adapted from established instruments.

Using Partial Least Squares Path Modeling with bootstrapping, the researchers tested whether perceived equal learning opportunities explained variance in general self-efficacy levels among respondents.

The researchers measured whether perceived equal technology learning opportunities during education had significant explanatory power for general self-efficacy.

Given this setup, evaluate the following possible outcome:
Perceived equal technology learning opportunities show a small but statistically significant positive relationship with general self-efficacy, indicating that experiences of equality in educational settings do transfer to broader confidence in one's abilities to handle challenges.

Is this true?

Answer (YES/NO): NO